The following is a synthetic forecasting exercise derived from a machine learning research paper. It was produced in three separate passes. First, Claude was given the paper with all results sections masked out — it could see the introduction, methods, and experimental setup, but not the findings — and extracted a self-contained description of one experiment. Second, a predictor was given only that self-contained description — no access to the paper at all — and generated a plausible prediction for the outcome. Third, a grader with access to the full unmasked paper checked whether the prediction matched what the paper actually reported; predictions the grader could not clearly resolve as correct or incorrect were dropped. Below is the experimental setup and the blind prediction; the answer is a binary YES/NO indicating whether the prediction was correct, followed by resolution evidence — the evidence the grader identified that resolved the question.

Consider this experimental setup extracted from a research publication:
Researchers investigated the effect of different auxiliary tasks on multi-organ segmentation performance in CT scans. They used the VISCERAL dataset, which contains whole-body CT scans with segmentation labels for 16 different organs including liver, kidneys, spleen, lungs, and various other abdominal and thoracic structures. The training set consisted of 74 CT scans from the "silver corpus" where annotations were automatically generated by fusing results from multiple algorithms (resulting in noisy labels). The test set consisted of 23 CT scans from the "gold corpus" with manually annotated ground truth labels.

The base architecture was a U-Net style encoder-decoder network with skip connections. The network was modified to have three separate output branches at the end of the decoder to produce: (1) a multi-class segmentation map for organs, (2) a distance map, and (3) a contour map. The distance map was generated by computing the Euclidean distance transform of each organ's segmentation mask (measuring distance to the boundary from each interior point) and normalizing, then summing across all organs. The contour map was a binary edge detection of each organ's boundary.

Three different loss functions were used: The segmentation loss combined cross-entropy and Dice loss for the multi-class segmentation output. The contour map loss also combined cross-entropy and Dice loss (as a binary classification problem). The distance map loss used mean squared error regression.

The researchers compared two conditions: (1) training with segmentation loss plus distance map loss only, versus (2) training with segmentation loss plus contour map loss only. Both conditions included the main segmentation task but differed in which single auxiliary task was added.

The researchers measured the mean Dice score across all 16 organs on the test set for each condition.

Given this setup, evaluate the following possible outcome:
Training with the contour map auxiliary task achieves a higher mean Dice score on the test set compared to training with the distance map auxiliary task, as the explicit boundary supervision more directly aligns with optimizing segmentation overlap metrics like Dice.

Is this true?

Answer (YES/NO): NO